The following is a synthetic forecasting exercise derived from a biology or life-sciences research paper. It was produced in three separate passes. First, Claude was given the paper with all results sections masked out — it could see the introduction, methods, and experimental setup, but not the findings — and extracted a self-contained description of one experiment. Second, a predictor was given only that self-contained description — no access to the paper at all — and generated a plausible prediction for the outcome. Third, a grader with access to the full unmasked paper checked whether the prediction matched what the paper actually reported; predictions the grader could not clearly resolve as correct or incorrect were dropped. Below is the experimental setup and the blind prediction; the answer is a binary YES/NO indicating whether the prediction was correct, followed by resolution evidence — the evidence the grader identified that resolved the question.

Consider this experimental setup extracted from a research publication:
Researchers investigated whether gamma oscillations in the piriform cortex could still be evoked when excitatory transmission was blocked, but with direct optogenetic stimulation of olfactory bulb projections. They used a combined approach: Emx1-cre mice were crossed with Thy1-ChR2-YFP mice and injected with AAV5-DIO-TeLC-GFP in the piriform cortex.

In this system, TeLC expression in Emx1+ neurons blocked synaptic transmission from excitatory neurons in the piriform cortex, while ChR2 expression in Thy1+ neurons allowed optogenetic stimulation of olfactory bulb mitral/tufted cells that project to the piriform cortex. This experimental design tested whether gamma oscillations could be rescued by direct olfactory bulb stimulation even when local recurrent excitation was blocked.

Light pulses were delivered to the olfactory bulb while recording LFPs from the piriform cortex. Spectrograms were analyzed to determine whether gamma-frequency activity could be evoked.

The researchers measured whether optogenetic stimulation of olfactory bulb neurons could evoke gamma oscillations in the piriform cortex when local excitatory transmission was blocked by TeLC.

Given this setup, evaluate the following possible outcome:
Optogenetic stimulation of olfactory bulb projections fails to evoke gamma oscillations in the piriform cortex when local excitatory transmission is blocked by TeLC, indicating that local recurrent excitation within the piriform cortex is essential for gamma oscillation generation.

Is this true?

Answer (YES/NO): YES